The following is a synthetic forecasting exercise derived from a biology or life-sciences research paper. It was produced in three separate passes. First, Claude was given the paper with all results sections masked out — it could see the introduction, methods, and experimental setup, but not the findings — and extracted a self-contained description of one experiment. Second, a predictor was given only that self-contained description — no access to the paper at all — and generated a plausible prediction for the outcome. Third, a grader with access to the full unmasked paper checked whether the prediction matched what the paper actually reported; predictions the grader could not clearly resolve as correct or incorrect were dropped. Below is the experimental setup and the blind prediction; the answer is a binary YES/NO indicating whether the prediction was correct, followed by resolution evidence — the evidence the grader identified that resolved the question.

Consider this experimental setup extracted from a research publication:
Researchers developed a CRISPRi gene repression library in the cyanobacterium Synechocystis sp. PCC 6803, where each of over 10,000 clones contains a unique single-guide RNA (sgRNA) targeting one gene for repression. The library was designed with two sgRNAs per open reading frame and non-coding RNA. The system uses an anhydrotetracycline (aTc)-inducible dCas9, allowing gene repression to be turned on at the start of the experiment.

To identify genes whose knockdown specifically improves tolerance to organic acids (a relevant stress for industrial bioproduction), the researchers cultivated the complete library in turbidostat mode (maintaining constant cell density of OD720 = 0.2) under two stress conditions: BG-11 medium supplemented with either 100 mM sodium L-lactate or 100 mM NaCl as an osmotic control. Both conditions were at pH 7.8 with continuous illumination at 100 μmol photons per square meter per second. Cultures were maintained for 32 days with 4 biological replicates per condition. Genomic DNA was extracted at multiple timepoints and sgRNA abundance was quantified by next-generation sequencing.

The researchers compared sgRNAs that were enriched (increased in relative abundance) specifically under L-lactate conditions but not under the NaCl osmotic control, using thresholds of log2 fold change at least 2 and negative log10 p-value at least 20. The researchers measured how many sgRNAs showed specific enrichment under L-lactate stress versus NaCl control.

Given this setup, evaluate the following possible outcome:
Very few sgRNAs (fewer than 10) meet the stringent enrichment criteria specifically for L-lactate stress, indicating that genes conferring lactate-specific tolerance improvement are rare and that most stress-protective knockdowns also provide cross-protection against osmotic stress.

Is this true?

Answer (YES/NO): NO